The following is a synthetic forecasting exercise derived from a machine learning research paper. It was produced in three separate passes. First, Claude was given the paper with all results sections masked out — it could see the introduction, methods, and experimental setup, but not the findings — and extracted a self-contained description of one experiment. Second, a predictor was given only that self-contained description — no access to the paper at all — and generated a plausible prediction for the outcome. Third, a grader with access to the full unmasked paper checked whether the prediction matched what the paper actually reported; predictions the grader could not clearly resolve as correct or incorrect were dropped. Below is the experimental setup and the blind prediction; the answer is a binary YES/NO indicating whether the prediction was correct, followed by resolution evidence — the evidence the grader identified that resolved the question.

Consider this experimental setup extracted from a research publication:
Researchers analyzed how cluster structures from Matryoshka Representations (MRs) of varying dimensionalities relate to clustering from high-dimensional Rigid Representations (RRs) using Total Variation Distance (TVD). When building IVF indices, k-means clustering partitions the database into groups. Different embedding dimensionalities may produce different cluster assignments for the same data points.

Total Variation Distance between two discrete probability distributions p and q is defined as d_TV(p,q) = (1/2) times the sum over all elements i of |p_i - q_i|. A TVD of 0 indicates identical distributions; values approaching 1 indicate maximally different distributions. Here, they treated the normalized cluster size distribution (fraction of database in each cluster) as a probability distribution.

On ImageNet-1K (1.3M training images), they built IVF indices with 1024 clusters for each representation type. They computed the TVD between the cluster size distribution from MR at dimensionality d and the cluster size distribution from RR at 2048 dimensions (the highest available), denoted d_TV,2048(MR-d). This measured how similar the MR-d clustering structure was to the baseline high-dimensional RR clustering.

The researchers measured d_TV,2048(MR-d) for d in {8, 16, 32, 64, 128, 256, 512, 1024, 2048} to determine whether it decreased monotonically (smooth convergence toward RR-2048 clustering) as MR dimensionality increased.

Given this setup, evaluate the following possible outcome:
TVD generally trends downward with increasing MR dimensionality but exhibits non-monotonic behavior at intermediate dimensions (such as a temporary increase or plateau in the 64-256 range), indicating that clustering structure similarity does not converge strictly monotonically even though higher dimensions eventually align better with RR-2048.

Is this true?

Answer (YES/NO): NO